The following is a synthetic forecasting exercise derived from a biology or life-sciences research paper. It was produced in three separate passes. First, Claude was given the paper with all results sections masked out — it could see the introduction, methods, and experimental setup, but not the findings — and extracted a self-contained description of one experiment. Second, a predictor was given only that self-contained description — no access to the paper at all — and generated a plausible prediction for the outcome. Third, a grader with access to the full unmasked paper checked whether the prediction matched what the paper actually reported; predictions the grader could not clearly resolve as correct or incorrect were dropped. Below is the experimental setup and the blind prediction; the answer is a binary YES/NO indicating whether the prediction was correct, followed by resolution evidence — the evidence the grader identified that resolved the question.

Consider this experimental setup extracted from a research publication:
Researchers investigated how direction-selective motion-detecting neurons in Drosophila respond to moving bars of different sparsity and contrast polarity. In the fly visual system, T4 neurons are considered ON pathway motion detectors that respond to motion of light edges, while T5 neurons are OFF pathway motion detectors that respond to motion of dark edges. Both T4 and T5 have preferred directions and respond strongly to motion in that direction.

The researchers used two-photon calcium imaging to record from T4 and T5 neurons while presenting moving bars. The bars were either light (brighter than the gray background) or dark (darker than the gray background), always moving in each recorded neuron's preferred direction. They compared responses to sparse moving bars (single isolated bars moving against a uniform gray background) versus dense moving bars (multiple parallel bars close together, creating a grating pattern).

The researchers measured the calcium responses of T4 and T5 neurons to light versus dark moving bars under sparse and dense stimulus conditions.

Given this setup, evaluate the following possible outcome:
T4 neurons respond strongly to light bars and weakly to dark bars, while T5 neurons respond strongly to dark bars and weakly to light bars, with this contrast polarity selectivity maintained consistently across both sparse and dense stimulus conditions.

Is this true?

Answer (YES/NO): NO